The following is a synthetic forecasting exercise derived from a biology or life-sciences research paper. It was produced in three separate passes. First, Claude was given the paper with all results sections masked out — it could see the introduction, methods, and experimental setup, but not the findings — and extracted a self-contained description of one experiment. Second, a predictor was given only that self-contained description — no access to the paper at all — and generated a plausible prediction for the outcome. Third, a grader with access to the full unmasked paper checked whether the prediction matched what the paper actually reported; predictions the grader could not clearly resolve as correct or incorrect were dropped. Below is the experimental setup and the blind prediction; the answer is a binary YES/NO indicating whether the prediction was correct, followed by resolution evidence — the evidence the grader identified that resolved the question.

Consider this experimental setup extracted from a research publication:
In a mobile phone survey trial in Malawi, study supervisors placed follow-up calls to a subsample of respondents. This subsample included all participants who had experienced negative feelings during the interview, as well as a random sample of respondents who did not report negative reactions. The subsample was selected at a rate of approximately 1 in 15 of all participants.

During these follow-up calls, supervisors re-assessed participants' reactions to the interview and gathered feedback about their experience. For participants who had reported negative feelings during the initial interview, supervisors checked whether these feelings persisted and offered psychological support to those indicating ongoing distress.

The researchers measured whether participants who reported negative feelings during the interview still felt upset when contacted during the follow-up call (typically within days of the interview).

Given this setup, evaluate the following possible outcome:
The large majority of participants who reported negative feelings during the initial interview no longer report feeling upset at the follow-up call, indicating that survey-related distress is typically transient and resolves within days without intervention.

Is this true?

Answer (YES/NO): YES